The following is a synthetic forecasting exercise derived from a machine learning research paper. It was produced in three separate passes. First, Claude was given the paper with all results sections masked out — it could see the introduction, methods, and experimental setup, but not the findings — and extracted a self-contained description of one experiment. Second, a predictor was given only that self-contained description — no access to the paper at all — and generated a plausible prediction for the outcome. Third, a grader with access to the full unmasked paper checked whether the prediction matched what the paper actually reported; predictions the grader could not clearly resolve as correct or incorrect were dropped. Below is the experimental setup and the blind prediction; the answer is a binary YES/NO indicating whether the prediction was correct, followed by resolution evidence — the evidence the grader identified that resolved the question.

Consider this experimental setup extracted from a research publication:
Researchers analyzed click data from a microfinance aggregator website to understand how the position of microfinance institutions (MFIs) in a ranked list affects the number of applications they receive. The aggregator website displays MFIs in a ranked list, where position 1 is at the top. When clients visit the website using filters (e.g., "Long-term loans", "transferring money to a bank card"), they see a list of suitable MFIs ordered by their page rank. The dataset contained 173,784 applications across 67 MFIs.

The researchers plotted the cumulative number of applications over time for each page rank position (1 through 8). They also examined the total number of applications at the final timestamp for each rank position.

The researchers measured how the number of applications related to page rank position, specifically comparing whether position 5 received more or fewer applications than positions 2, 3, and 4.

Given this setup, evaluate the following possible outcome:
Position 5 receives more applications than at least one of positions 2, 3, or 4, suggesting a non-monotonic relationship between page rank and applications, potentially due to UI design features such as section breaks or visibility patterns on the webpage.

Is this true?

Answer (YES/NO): YES